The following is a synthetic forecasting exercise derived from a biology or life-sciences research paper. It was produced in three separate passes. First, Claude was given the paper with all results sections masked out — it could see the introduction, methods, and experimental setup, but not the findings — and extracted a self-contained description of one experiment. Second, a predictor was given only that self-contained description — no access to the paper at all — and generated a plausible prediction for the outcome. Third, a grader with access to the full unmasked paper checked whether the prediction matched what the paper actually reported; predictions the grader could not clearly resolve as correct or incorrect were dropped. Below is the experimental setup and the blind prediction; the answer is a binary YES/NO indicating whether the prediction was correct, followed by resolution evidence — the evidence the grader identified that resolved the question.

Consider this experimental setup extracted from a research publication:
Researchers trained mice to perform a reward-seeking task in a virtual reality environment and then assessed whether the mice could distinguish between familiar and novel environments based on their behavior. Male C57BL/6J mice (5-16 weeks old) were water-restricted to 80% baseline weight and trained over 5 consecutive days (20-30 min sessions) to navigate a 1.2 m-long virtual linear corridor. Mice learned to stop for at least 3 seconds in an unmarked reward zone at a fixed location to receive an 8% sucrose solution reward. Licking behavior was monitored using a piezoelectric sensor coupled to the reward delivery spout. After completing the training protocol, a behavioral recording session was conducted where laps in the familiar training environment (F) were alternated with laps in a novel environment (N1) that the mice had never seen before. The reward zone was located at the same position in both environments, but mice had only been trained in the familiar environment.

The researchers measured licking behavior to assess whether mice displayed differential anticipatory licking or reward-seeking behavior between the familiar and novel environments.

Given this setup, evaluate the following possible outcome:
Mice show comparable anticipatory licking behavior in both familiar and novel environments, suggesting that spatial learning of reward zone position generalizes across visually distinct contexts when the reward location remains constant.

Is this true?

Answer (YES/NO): NO